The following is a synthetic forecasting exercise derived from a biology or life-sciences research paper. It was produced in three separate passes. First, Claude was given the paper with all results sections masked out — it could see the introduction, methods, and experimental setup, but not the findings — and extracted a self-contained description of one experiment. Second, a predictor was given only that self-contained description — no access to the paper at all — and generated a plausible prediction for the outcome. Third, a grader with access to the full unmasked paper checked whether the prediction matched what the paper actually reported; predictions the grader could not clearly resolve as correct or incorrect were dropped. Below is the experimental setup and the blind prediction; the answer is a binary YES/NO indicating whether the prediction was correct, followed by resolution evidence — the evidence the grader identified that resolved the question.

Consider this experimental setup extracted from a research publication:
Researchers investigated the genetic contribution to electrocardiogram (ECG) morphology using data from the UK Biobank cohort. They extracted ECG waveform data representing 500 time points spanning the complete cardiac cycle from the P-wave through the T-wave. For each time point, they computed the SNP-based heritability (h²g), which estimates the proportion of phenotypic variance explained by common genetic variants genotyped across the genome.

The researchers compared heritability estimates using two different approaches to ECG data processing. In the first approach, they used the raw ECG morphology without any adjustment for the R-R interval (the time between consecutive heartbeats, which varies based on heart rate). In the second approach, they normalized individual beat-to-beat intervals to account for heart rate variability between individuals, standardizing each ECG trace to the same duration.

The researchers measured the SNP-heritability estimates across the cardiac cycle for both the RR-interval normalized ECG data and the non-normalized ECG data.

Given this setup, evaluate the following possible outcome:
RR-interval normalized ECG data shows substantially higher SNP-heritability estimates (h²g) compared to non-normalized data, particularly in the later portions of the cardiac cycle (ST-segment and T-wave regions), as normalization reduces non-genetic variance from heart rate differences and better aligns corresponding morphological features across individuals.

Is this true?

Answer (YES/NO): NO